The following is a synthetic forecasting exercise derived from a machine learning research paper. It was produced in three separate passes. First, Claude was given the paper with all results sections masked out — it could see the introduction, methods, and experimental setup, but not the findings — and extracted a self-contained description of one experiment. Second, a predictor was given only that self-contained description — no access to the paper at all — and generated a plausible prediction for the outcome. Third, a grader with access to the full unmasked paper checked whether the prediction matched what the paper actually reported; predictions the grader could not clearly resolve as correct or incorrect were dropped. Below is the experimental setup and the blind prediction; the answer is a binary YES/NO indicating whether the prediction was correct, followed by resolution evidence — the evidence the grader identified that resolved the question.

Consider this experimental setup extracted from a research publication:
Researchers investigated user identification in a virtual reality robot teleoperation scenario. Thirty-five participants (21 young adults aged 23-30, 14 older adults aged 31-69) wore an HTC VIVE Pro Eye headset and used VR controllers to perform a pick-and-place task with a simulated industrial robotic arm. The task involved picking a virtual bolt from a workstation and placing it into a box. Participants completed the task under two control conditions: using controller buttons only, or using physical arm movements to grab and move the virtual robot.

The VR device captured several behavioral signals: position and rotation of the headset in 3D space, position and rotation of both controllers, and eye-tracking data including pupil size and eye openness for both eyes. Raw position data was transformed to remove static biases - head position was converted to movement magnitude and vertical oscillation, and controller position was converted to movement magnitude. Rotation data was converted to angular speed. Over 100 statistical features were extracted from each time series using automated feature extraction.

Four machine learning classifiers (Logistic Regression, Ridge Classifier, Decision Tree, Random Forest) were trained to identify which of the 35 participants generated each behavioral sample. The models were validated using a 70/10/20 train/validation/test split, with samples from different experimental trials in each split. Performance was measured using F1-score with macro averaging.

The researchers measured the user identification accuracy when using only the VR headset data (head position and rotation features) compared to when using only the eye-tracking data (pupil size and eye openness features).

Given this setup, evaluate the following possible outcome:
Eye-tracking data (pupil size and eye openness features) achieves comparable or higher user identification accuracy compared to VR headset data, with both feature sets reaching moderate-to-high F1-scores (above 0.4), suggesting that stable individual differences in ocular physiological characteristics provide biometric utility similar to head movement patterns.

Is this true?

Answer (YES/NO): NO